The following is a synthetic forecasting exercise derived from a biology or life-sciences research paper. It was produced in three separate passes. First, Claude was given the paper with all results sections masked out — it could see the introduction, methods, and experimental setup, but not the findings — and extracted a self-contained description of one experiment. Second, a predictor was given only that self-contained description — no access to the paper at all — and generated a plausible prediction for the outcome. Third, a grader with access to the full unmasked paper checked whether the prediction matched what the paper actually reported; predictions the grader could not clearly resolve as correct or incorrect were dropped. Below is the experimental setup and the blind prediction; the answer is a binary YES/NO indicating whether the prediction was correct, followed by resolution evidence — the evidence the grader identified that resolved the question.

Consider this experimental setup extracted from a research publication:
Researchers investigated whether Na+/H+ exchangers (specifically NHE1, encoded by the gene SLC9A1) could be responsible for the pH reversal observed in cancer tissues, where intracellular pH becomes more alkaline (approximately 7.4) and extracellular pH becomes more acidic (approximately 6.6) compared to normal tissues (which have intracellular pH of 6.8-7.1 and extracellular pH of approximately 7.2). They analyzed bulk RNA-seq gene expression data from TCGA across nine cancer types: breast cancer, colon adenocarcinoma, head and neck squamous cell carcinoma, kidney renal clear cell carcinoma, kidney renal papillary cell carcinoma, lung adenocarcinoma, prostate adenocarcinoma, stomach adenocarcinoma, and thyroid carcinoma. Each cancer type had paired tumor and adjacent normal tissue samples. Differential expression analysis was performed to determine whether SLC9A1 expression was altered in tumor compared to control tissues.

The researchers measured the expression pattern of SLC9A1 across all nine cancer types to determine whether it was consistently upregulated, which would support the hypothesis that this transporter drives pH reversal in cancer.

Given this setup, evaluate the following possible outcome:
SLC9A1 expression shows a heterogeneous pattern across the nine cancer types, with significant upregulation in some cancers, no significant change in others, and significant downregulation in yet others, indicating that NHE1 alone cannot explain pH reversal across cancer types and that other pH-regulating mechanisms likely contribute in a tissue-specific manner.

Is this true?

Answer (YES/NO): NO